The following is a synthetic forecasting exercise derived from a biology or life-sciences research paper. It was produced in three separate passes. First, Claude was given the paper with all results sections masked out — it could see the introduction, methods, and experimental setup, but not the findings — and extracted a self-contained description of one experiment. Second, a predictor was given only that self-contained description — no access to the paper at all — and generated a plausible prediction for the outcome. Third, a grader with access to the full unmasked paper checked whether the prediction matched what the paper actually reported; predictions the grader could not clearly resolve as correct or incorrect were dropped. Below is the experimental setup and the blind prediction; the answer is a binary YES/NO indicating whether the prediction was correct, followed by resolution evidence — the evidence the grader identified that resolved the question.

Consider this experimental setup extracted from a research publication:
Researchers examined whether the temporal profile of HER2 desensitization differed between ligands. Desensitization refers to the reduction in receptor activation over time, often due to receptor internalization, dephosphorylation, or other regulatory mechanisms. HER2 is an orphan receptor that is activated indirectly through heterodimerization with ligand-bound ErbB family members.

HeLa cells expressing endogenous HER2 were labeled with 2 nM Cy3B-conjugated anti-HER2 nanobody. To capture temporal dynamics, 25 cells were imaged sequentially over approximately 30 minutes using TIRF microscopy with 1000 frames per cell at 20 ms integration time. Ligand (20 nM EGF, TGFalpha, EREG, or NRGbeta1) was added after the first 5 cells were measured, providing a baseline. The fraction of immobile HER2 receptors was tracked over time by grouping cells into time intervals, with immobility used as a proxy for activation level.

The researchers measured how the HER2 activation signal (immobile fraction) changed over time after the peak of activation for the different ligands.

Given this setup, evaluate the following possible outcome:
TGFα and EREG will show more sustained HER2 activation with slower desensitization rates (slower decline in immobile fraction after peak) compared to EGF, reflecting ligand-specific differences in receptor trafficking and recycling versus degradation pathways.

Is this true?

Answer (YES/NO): NO